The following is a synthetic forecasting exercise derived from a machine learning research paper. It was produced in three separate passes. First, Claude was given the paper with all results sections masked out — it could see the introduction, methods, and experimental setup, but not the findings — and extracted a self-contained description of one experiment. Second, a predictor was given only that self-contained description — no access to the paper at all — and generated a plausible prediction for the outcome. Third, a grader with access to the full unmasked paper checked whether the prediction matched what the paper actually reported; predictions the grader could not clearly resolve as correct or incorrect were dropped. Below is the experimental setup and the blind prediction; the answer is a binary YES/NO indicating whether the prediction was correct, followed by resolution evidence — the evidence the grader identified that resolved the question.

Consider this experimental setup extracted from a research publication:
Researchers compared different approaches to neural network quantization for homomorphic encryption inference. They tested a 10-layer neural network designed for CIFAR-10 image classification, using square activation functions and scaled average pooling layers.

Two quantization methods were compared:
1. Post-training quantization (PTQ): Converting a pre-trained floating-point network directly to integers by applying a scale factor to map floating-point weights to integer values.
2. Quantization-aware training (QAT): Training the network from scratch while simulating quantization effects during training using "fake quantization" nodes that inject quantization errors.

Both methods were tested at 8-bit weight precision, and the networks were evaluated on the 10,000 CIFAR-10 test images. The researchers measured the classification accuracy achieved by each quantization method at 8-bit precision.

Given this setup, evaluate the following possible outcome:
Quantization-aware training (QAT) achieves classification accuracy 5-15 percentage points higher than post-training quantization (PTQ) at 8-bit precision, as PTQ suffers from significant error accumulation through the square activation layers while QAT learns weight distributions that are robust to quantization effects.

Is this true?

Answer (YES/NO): NO